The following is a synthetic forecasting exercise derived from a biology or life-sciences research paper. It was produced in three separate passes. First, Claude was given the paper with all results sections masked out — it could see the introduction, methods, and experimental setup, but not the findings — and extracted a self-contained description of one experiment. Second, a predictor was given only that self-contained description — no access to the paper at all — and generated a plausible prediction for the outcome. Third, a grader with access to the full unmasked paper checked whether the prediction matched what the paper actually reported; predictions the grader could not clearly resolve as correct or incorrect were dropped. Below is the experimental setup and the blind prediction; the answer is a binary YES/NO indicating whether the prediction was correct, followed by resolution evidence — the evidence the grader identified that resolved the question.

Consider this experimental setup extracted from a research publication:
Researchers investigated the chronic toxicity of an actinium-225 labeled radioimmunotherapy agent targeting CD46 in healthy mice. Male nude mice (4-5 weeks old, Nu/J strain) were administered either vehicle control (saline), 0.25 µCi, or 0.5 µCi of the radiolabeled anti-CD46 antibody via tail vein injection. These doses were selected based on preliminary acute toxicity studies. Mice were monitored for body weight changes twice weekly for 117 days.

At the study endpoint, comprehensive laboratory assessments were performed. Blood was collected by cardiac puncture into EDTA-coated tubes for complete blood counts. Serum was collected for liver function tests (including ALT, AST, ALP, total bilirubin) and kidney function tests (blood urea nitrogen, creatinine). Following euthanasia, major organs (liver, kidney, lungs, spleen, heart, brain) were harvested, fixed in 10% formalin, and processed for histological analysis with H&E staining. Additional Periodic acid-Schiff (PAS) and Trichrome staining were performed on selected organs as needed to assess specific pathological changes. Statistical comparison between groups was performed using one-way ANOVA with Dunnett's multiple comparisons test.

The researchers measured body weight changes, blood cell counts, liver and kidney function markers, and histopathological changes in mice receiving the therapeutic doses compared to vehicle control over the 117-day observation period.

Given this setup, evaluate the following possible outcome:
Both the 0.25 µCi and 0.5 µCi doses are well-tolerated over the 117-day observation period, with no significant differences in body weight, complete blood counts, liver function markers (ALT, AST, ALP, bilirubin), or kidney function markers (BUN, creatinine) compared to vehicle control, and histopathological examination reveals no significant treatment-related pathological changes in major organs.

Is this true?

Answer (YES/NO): NO